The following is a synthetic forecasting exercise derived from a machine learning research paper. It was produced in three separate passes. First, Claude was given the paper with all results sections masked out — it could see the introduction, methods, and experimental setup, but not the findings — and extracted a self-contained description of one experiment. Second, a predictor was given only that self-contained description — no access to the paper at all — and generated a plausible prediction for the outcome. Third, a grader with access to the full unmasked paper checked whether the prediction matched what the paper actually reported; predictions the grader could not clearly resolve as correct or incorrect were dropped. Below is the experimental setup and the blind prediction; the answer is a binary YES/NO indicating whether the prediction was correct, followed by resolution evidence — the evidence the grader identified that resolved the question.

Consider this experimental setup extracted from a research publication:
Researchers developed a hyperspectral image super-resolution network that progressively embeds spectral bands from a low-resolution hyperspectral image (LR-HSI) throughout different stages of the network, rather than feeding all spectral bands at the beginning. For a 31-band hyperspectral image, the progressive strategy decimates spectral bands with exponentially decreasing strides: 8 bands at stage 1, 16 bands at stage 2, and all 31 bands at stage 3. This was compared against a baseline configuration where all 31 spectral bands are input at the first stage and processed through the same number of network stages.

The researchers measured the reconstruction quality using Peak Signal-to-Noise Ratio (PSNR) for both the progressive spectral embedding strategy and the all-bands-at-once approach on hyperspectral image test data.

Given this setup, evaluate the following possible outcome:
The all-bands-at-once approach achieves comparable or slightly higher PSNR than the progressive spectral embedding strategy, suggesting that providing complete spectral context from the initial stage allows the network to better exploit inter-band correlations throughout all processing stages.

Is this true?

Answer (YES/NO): NO